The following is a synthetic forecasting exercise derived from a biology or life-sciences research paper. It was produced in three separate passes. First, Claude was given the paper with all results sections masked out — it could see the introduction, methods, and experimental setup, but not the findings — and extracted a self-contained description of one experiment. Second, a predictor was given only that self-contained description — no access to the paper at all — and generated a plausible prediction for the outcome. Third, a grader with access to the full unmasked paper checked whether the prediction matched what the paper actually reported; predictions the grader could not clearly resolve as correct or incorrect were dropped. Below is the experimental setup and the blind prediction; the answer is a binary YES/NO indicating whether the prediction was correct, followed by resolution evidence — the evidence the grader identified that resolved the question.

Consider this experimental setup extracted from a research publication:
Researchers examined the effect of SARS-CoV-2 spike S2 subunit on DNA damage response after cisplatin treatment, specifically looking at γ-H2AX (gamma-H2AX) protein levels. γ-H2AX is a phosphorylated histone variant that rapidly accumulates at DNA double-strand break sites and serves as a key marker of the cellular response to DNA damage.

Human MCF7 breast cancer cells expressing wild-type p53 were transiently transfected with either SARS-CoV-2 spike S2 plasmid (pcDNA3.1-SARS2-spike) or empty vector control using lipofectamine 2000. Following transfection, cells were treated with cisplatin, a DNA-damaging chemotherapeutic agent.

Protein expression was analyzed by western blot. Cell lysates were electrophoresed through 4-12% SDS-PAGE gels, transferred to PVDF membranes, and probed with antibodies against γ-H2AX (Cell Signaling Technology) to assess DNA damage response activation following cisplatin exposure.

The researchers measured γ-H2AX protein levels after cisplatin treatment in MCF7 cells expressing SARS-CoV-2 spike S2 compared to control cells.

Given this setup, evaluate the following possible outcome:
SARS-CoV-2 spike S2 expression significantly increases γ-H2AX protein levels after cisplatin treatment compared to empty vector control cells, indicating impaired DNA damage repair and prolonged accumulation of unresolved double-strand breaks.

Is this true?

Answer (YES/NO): NO